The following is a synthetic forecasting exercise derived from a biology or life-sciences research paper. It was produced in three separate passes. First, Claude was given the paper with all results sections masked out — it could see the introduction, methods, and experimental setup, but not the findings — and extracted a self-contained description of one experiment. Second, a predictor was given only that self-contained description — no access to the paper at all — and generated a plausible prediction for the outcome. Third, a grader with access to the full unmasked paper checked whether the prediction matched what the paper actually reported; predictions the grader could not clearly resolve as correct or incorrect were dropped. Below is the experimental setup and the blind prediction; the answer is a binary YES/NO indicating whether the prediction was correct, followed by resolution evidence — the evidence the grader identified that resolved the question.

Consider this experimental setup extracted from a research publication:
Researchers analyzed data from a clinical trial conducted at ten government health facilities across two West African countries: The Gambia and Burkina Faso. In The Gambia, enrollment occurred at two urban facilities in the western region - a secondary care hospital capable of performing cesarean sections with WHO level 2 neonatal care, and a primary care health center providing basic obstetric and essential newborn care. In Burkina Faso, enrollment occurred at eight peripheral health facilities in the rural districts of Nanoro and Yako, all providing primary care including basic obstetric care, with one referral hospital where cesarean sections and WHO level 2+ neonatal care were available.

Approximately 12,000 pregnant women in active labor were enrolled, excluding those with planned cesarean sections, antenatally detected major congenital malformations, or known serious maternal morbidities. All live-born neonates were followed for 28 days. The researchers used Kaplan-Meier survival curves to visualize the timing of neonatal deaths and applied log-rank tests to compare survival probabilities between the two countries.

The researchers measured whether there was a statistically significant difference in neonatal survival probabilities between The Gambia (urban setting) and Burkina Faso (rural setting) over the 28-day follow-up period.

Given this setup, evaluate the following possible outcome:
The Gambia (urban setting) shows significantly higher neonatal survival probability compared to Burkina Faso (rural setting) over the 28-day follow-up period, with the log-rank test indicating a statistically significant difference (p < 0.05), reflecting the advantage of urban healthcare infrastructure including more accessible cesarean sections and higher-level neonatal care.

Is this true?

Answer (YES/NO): NO